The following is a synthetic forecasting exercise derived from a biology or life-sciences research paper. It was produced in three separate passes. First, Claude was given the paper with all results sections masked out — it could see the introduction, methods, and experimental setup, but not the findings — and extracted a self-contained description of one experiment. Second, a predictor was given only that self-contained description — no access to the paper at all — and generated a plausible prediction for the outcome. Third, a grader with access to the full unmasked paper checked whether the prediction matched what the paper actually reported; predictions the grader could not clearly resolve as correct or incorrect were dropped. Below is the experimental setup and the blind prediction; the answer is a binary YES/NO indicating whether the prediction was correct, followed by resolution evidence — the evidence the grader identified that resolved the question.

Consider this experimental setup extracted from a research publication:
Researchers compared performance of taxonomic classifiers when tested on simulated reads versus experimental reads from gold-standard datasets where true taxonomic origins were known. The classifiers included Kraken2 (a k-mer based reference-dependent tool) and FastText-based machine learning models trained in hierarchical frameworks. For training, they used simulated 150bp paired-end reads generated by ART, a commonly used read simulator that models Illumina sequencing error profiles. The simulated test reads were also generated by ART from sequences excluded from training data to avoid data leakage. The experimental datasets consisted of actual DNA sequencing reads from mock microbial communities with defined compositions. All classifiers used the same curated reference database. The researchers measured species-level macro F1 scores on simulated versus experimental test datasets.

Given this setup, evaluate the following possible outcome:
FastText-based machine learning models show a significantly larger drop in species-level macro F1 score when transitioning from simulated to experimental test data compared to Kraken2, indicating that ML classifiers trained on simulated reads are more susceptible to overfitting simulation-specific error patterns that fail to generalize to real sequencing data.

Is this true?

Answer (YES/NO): YES